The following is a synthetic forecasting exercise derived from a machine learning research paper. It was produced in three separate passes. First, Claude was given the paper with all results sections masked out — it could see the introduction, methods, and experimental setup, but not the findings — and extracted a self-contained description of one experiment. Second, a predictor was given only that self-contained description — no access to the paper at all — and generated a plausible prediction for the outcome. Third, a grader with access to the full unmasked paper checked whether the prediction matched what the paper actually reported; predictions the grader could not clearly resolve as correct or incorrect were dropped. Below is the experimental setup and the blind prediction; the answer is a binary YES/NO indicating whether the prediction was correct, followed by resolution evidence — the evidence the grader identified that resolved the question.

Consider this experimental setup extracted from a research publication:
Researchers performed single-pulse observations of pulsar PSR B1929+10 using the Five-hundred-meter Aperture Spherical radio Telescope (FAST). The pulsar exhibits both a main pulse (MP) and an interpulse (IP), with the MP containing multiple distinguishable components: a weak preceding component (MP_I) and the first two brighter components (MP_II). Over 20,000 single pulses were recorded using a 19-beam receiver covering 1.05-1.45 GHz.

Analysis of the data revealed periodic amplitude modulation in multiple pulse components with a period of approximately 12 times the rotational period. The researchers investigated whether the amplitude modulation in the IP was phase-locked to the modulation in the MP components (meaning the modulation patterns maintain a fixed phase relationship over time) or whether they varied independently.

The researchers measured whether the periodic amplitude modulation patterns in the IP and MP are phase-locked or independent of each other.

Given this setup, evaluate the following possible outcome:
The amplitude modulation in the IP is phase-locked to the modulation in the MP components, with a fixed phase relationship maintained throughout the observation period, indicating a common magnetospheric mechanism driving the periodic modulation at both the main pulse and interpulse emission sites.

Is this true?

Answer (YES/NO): YES